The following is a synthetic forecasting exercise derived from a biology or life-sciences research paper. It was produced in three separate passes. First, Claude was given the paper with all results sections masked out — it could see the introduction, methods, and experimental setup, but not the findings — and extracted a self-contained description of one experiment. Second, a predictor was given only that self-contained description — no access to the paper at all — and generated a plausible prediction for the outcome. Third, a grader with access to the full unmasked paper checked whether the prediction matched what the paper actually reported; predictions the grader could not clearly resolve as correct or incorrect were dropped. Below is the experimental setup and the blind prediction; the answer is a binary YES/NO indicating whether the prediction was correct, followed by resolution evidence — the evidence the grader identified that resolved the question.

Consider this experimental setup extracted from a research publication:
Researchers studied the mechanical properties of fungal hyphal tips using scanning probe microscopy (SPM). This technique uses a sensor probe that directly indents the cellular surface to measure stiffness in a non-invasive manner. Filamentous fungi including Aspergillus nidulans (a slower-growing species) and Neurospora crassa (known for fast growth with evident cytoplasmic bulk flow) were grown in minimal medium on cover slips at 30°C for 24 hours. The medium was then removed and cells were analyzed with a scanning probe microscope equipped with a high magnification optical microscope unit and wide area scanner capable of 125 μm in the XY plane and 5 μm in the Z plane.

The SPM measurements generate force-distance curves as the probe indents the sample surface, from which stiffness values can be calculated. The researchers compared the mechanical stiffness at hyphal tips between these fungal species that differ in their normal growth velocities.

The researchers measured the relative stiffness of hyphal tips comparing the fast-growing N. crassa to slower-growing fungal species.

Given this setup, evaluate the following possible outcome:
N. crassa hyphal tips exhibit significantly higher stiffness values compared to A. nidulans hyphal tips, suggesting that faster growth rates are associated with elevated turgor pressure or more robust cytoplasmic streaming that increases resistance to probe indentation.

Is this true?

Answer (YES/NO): YES